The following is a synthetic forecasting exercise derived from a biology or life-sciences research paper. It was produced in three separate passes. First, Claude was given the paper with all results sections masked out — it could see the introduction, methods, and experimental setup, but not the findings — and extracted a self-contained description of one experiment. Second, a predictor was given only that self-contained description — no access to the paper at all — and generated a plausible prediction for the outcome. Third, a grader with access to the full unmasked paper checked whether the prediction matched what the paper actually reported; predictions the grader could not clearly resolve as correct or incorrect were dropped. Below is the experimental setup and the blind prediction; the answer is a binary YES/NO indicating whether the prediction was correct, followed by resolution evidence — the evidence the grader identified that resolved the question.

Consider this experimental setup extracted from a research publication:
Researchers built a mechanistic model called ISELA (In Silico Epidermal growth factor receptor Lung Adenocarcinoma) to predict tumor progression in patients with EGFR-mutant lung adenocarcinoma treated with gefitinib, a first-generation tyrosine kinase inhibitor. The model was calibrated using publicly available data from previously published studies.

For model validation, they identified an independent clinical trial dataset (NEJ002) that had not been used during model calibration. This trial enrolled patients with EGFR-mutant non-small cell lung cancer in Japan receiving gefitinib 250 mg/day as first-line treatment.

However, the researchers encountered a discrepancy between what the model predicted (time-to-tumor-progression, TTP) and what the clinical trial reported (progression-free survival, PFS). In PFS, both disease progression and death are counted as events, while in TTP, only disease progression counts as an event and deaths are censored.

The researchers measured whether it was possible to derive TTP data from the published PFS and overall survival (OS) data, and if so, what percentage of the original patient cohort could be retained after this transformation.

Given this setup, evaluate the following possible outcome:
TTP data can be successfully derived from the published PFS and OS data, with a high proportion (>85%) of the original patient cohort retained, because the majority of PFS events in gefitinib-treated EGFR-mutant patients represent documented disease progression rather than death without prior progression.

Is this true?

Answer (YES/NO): NO